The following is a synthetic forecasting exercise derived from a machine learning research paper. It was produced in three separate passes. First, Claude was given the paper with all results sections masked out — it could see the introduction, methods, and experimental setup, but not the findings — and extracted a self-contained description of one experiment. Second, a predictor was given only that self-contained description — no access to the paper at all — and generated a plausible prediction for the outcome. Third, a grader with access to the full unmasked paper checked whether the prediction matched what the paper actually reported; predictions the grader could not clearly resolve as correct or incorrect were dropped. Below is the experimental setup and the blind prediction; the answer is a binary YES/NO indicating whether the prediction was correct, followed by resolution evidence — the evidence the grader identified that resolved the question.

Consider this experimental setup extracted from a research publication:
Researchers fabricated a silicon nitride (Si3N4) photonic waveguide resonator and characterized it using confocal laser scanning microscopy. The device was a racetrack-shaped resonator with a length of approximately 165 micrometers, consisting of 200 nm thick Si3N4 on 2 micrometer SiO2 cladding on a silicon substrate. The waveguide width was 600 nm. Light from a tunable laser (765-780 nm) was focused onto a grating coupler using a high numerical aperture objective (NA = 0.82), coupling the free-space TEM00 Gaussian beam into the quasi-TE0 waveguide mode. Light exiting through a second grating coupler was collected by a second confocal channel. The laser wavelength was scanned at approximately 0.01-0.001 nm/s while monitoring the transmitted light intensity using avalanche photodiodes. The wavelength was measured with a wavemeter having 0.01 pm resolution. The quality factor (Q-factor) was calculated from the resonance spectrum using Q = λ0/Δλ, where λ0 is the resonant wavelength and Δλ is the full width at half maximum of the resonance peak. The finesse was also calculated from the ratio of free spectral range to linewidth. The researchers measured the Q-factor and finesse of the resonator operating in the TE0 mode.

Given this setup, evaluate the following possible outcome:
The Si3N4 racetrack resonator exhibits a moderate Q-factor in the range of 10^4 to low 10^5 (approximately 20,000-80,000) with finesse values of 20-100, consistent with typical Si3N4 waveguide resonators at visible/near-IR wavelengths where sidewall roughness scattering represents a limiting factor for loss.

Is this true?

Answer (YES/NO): NO